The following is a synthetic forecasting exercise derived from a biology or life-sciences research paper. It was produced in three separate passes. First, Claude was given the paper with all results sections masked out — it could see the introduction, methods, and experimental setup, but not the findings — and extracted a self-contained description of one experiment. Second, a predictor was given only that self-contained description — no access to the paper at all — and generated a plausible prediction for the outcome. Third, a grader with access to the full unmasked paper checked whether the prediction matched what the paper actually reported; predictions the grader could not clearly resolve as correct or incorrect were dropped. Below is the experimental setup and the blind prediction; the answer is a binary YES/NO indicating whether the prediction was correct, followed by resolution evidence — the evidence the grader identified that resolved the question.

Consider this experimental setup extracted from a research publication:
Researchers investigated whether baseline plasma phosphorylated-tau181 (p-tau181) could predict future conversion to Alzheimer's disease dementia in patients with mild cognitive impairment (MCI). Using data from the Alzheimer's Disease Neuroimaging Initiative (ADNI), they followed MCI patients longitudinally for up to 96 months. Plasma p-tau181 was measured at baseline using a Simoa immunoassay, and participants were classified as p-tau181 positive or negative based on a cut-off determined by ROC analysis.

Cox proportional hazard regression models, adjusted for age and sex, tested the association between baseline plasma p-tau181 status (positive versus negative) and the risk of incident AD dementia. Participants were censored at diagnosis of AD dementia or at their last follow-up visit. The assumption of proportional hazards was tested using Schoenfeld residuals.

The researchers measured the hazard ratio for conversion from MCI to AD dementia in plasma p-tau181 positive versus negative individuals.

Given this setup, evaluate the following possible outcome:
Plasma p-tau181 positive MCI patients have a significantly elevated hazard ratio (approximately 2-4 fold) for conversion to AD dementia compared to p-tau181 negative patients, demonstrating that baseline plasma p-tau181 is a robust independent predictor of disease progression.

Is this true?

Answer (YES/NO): NO